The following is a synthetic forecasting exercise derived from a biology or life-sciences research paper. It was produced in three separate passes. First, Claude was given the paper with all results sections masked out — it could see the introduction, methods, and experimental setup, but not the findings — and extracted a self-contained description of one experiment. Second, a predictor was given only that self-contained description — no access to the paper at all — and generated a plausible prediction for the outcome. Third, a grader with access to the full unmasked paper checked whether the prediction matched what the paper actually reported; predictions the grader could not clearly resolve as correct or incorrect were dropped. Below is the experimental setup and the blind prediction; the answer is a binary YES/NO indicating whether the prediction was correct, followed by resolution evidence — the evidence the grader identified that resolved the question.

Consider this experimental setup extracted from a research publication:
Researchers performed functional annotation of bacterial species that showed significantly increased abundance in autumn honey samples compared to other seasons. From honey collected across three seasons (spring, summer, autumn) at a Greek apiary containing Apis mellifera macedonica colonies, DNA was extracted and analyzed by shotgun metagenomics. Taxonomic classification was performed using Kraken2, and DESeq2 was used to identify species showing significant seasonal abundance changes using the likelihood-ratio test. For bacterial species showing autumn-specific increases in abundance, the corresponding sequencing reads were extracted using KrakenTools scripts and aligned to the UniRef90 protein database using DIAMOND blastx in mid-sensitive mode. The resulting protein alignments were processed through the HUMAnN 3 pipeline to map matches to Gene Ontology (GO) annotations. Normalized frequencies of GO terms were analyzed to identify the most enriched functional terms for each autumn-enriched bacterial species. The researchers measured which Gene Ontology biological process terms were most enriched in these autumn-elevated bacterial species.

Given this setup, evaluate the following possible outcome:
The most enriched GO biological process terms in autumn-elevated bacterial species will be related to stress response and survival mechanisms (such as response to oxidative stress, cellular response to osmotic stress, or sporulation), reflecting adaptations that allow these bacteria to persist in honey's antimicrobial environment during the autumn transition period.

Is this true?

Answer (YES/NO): NO